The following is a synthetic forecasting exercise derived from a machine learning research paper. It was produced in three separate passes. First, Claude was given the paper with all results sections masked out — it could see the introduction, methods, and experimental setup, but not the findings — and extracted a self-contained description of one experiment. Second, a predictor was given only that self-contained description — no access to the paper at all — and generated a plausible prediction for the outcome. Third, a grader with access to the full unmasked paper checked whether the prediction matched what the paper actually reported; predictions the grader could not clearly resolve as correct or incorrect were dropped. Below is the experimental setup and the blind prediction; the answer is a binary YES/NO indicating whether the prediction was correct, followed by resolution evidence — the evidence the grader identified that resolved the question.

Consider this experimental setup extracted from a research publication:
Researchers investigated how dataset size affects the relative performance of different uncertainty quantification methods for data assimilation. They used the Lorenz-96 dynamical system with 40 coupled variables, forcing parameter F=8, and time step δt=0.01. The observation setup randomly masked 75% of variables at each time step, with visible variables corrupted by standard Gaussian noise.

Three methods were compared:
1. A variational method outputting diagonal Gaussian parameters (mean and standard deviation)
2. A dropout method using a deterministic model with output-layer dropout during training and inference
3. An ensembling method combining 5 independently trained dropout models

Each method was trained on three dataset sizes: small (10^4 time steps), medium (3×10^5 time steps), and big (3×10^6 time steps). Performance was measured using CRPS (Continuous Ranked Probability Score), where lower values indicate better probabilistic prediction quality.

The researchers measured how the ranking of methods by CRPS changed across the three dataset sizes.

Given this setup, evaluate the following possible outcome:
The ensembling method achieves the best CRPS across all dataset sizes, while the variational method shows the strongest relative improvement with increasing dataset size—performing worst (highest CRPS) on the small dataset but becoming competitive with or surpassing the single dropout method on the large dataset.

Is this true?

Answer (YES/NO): NO